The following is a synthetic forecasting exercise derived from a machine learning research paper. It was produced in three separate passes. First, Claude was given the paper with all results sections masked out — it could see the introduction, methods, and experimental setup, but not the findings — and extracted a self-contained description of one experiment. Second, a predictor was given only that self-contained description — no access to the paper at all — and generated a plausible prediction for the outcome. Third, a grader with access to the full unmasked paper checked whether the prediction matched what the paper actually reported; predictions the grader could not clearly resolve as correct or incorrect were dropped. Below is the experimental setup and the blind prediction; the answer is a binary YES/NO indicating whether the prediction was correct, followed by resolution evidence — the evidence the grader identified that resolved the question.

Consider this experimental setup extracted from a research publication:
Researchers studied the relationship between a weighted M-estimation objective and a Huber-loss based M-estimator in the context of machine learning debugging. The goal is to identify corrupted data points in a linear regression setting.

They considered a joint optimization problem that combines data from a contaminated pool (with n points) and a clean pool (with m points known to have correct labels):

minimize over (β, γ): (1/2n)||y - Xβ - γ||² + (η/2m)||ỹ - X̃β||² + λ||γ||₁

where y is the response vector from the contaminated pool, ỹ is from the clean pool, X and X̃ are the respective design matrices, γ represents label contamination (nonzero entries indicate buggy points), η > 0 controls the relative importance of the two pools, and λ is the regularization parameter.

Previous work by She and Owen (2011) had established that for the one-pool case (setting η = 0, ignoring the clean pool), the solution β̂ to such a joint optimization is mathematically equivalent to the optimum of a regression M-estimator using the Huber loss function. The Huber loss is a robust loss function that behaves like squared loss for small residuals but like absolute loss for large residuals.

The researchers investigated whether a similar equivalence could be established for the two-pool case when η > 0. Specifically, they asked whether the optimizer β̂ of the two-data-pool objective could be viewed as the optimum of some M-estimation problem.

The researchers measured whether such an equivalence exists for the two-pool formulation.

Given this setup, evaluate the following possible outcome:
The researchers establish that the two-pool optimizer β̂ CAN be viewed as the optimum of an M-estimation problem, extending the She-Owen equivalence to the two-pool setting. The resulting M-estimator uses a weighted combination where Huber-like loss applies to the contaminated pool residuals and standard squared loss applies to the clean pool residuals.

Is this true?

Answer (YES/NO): YES